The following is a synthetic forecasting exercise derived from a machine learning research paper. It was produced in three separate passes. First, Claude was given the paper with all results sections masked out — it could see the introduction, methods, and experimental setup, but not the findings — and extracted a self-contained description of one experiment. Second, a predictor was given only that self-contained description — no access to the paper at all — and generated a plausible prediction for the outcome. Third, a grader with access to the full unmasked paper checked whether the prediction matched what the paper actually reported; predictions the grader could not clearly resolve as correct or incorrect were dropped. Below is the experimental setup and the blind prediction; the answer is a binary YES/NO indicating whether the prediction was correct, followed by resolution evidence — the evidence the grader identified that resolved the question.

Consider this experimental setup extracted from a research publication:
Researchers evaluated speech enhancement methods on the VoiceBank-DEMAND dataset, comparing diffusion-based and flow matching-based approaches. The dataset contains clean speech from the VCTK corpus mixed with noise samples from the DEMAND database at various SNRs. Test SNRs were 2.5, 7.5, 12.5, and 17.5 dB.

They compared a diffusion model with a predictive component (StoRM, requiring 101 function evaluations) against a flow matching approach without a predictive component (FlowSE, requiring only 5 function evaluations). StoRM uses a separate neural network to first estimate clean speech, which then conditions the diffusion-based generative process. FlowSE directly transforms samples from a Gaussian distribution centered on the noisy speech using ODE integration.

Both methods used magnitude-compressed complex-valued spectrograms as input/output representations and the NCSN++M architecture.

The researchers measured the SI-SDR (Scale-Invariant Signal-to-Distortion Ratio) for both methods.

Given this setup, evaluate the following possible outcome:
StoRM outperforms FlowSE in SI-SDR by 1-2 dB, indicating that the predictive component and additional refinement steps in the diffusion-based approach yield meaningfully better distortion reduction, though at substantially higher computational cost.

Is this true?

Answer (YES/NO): NO